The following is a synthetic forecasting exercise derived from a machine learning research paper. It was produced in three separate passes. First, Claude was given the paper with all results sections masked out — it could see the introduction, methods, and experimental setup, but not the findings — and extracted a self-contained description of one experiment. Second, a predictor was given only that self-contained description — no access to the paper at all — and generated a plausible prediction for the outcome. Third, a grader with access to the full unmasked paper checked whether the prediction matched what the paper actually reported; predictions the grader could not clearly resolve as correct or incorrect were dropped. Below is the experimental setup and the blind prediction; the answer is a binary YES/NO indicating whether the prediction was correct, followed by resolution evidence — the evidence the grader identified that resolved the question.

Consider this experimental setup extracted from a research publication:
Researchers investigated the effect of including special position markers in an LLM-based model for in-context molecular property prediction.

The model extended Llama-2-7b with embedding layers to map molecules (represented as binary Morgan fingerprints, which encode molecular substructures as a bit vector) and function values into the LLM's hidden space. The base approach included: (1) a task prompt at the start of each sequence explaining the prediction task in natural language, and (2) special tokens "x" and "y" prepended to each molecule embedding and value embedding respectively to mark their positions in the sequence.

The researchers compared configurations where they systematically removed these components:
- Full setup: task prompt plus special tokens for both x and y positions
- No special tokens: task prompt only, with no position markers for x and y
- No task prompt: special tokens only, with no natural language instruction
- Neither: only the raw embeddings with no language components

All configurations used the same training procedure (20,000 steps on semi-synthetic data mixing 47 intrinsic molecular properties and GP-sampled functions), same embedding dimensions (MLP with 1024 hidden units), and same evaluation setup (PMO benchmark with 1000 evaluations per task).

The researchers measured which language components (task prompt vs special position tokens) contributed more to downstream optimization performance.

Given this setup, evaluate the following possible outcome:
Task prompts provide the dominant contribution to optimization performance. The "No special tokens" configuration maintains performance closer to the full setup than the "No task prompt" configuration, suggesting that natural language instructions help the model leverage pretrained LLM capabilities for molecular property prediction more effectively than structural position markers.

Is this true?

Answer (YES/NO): NO